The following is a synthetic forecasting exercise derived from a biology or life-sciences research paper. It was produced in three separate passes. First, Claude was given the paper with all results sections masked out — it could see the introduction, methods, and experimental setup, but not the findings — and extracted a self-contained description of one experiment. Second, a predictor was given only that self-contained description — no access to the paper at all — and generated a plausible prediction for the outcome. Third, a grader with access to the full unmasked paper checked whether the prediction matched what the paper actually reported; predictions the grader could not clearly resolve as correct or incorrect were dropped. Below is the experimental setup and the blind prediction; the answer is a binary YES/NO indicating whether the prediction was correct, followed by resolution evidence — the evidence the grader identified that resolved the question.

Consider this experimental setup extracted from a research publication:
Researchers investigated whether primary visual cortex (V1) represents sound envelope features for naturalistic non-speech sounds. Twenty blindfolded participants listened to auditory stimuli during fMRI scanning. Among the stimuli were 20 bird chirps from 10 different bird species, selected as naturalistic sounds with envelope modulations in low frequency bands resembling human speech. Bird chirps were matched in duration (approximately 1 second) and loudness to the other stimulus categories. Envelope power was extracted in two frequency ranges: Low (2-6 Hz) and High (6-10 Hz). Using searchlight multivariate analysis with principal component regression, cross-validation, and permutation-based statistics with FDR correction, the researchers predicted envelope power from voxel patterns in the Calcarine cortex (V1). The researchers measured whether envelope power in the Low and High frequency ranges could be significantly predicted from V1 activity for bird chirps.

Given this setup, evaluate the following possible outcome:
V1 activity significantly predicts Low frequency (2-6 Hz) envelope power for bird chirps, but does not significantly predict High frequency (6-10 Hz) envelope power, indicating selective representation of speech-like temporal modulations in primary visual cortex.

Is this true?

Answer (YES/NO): NO